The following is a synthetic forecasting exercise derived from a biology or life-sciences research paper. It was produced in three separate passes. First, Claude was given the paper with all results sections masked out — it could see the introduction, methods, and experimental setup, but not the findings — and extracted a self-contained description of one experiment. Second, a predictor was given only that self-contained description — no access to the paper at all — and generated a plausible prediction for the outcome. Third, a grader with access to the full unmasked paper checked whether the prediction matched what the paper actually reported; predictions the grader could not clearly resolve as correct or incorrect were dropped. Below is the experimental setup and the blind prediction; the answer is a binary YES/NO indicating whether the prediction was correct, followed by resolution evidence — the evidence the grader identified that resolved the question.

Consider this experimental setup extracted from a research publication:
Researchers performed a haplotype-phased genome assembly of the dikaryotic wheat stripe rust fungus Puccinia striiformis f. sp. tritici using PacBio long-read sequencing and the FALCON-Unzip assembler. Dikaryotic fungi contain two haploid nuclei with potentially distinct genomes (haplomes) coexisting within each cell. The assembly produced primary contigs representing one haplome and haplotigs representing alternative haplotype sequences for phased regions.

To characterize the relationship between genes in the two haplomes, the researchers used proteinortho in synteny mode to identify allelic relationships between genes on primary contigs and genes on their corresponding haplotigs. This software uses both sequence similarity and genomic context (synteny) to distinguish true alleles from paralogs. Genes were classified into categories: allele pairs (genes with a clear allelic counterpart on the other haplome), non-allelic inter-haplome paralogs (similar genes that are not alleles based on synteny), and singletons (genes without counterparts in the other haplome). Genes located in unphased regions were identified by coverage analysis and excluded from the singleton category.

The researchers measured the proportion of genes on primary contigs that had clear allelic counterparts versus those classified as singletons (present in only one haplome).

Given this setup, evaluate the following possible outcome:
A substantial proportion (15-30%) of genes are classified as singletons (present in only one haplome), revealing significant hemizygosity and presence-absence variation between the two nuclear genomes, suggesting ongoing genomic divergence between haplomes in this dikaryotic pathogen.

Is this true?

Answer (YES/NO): YES